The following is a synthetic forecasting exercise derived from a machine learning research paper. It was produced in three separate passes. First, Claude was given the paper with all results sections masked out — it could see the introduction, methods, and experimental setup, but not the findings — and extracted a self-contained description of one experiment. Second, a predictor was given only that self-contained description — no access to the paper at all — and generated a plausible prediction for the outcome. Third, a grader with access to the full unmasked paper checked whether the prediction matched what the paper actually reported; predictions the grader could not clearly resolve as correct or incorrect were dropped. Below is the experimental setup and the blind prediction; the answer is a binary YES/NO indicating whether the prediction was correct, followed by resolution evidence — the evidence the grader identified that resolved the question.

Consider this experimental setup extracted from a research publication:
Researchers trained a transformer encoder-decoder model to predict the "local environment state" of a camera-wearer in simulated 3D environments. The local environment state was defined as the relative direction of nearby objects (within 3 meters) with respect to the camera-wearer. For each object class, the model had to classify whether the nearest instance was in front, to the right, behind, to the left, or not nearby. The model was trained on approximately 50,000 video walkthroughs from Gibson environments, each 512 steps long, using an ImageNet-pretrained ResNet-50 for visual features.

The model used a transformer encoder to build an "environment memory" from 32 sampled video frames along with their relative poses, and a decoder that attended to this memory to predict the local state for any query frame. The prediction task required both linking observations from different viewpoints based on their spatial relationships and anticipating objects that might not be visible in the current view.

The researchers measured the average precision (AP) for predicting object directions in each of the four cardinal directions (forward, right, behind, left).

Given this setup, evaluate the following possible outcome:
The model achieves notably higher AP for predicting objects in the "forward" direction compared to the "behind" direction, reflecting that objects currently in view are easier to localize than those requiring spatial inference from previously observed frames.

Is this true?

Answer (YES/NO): YES